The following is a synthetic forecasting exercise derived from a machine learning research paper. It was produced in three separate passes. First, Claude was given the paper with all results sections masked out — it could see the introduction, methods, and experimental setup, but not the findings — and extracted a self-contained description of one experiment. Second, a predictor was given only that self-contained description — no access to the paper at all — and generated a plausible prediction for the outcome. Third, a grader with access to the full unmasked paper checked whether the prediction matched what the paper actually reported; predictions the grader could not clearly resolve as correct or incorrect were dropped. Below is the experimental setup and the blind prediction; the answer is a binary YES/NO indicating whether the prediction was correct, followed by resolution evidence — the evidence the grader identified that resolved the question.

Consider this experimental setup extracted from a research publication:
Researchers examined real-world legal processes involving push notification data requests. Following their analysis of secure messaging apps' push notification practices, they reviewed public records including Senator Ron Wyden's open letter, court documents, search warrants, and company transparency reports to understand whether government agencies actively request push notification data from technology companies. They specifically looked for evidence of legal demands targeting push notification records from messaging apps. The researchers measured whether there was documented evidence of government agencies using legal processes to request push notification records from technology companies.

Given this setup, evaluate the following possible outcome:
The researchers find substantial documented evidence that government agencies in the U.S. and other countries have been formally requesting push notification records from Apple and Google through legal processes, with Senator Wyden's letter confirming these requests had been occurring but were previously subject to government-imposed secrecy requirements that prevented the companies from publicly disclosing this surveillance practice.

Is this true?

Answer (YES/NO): NO